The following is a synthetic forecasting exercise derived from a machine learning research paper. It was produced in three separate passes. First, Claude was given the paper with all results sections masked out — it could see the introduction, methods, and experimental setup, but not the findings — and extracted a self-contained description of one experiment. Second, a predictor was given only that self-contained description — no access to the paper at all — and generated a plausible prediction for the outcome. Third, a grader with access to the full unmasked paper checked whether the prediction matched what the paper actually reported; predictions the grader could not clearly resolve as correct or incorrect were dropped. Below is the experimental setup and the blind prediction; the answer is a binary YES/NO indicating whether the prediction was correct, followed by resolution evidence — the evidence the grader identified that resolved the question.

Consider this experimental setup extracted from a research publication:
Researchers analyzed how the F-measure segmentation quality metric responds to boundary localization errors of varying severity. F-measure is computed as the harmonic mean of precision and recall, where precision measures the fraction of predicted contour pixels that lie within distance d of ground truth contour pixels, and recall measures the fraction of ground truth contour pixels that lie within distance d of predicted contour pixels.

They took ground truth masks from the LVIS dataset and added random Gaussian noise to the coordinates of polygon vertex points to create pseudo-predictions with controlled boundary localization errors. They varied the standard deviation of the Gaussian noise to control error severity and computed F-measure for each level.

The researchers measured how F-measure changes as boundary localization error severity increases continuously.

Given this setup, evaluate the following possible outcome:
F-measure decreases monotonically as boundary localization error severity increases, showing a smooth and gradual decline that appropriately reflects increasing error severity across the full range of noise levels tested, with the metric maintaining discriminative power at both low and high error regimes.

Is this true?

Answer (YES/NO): NO